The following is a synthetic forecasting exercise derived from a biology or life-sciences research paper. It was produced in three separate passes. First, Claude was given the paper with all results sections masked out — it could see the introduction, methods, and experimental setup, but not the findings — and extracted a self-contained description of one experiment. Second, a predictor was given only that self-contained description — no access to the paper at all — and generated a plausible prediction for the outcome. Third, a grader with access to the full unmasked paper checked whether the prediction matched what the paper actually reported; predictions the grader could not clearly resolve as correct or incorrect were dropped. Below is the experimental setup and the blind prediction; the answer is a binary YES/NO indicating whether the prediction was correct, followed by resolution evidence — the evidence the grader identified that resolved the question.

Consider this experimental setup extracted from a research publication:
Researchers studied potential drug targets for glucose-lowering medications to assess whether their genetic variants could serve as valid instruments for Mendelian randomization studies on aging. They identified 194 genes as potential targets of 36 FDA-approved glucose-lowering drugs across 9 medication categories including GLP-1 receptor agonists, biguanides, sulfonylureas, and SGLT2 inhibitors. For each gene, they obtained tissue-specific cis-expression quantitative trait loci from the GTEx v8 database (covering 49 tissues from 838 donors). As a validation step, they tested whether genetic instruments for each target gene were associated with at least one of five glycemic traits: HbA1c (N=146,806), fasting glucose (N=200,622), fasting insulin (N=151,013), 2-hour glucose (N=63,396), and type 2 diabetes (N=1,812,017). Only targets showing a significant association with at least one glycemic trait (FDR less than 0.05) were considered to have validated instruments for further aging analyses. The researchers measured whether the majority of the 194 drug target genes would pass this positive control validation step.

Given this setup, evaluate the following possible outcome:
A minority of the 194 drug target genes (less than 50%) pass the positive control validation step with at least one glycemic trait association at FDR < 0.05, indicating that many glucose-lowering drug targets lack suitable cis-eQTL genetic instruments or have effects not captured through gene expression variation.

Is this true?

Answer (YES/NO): YES